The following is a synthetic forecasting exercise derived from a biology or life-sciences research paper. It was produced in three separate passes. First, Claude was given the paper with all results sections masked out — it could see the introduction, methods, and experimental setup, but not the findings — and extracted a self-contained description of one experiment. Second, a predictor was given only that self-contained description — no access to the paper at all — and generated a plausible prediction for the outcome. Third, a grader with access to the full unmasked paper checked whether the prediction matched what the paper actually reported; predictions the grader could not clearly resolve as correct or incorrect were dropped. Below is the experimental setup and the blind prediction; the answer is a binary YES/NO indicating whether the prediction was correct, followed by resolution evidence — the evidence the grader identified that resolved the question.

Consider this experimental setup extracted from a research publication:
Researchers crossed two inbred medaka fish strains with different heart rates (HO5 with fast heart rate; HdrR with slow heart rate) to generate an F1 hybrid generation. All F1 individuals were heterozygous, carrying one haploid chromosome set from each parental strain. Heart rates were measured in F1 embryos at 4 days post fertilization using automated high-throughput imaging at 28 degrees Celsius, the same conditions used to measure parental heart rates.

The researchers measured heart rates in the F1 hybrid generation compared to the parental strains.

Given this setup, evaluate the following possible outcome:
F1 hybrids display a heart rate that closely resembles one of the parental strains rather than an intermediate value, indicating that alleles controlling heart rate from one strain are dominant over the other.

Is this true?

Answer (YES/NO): NO